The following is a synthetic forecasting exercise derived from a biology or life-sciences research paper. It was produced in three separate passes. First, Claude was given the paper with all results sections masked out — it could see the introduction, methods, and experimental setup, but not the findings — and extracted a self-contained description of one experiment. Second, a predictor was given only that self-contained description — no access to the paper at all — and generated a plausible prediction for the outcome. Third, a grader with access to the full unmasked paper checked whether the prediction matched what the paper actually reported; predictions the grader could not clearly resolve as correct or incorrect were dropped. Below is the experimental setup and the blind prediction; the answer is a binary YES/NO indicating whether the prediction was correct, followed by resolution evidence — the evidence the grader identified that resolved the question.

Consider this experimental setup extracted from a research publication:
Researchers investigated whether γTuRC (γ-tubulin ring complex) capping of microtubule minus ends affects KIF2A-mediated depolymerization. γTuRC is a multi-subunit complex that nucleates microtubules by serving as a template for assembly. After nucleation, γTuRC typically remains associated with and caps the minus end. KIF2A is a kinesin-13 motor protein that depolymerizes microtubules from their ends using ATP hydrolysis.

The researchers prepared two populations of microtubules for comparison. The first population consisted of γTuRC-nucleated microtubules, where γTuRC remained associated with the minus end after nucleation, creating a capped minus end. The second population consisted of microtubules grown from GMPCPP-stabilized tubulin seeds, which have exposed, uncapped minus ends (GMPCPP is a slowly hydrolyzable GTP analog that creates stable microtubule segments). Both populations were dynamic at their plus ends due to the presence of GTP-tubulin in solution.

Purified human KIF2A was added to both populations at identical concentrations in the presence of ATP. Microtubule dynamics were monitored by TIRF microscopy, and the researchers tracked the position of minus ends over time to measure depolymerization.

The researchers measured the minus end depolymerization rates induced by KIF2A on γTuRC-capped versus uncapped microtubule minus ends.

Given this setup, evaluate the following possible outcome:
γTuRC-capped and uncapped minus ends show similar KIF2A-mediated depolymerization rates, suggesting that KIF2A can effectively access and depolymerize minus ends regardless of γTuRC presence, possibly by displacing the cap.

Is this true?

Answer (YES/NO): NO